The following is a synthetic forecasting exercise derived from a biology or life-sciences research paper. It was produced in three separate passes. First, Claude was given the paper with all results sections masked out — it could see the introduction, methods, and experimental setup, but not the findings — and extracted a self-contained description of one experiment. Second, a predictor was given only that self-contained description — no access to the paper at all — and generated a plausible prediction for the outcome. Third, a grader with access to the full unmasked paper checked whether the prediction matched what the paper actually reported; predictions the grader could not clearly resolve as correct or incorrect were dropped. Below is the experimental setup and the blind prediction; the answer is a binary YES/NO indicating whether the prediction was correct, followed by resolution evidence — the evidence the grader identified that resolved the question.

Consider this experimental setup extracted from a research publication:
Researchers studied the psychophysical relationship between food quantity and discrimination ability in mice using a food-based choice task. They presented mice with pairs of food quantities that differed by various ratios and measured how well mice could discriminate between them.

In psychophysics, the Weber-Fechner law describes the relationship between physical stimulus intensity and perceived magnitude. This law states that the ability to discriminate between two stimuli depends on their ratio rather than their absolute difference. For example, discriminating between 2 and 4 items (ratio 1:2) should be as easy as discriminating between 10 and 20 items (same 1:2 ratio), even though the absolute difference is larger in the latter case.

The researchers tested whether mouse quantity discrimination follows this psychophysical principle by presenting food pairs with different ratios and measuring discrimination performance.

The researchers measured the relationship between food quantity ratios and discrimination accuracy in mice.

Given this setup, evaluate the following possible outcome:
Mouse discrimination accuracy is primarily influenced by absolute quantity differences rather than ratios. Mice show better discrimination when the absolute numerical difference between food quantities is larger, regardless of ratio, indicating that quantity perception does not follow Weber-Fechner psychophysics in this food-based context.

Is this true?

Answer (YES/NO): NO